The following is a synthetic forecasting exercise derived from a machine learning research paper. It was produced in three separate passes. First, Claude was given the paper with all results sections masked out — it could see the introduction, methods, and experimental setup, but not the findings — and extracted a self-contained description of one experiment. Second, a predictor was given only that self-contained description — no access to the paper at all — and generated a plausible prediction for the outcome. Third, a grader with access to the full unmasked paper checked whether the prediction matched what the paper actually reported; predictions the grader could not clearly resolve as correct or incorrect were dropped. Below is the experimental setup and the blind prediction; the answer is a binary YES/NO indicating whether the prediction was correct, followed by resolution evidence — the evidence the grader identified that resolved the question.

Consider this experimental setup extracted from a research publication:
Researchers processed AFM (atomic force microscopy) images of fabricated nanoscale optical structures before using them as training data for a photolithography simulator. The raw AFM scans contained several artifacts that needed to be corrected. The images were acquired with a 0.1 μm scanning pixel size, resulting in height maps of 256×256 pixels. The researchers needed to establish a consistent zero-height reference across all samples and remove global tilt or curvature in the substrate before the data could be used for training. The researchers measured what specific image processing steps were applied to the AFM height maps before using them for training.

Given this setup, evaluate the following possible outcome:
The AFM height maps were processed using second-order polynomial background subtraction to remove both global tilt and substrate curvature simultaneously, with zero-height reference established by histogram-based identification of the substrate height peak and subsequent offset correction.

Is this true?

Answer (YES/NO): NO